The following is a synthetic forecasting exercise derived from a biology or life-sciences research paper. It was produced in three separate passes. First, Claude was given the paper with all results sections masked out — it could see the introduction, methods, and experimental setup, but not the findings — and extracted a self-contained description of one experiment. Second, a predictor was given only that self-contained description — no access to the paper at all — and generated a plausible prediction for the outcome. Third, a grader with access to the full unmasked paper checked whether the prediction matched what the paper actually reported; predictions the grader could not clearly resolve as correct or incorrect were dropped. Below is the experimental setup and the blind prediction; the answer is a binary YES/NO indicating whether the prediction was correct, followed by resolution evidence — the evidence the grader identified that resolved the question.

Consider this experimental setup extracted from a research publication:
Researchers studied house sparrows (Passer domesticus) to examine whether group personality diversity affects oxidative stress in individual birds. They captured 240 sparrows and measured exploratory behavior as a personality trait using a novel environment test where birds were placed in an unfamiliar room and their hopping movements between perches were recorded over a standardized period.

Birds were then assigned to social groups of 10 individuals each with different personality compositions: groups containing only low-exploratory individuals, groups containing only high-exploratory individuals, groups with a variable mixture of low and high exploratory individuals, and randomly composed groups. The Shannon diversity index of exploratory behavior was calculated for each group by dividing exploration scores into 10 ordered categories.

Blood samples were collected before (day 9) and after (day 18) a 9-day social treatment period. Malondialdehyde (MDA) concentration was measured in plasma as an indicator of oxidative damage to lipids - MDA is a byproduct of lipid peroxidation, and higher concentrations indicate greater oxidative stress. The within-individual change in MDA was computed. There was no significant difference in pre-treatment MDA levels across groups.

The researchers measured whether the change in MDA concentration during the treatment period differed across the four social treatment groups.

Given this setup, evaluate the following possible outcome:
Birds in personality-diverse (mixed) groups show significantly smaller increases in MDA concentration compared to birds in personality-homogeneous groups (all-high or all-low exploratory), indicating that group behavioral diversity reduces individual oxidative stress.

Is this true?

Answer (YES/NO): YES